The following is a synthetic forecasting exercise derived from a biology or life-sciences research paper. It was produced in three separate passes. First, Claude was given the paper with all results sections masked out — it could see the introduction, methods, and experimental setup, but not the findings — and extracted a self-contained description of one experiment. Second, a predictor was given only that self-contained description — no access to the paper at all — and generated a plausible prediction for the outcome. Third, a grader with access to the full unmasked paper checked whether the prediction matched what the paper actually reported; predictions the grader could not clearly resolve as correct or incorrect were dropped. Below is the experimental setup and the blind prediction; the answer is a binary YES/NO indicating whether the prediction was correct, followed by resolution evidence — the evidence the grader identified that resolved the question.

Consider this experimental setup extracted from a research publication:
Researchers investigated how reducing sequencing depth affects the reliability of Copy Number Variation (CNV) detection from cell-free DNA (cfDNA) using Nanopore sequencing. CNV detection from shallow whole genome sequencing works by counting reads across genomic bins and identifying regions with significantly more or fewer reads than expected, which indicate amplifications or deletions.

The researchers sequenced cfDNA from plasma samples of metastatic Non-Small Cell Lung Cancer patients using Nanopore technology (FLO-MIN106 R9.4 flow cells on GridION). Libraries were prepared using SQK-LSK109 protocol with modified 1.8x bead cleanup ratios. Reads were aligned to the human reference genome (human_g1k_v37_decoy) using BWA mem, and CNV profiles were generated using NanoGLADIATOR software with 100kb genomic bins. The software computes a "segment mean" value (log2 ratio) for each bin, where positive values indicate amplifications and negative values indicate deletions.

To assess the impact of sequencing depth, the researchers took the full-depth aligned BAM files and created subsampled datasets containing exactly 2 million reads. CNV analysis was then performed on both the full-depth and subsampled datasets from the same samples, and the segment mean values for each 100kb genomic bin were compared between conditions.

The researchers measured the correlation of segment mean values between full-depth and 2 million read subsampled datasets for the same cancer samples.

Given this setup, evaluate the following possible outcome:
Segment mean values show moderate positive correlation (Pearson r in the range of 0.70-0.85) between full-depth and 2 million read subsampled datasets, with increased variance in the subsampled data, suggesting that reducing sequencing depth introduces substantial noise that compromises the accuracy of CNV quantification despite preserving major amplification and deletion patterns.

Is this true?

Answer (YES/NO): NO